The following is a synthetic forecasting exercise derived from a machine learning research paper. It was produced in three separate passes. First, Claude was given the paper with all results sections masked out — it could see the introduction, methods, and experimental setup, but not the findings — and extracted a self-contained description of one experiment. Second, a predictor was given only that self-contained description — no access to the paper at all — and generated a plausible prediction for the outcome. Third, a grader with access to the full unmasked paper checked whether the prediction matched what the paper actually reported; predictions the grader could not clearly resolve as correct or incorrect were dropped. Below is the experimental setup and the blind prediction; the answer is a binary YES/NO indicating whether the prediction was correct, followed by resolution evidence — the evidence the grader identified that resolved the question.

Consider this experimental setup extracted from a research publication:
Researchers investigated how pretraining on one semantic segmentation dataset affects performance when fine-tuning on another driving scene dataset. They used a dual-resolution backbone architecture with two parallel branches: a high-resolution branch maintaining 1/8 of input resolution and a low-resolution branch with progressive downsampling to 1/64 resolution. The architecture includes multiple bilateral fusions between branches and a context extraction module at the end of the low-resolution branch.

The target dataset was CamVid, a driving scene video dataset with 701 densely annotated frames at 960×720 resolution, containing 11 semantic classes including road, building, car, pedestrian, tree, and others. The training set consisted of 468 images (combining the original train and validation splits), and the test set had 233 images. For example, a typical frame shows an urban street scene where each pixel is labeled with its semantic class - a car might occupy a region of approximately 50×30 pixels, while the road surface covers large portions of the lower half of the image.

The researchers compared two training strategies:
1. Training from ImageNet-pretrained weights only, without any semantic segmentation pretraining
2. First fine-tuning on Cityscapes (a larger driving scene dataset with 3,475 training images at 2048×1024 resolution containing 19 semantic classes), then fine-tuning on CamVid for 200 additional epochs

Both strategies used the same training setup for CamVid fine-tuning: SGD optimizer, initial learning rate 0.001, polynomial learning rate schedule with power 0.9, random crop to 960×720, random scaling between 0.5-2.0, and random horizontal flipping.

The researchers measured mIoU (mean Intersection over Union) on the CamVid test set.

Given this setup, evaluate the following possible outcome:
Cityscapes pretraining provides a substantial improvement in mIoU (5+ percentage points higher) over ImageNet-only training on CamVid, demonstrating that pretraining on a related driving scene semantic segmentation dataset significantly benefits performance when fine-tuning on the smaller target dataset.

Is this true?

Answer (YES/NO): NO